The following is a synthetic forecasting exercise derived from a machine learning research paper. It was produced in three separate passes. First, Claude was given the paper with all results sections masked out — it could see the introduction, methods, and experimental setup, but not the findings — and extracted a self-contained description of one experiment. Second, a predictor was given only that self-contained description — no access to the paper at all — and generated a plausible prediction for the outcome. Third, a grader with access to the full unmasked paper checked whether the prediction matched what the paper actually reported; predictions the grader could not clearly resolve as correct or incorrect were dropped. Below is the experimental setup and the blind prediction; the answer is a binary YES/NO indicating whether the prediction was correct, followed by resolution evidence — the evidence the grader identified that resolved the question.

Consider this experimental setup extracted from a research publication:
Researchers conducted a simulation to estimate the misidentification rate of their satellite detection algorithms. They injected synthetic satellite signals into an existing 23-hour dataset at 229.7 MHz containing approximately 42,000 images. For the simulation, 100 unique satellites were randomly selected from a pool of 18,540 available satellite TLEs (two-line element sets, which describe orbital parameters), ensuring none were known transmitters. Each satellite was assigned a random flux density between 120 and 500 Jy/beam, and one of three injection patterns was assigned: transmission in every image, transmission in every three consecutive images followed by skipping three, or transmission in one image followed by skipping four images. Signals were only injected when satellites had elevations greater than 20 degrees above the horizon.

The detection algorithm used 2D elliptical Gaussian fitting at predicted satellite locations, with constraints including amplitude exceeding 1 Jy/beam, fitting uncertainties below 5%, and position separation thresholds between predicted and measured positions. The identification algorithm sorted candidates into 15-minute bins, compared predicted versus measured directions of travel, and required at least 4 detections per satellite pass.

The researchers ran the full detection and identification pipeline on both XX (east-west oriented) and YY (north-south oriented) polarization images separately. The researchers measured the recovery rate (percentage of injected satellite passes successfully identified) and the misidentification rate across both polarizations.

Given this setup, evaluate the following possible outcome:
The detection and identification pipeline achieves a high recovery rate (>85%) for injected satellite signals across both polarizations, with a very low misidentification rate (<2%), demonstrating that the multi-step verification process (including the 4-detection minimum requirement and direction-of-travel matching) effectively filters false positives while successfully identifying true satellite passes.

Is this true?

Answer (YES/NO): YES